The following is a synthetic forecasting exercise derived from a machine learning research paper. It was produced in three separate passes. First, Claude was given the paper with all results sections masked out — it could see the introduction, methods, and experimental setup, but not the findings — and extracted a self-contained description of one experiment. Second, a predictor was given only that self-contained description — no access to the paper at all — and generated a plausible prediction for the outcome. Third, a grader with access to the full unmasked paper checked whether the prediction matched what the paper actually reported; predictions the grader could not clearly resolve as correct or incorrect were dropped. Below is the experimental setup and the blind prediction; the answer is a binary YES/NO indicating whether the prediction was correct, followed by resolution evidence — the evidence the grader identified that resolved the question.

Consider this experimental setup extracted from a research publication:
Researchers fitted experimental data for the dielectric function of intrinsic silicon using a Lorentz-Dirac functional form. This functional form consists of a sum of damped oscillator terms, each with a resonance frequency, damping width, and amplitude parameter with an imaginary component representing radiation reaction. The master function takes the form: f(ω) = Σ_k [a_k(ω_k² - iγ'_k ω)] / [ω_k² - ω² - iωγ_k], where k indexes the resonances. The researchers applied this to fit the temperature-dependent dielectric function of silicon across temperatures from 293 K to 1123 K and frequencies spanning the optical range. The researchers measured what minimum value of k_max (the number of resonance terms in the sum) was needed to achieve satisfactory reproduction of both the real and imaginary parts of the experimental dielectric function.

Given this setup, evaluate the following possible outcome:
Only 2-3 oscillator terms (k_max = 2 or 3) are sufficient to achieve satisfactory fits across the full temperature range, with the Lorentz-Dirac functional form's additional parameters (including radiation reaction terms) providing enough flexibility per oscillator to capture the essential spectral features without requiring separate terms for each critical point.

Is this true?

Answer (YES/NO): YES